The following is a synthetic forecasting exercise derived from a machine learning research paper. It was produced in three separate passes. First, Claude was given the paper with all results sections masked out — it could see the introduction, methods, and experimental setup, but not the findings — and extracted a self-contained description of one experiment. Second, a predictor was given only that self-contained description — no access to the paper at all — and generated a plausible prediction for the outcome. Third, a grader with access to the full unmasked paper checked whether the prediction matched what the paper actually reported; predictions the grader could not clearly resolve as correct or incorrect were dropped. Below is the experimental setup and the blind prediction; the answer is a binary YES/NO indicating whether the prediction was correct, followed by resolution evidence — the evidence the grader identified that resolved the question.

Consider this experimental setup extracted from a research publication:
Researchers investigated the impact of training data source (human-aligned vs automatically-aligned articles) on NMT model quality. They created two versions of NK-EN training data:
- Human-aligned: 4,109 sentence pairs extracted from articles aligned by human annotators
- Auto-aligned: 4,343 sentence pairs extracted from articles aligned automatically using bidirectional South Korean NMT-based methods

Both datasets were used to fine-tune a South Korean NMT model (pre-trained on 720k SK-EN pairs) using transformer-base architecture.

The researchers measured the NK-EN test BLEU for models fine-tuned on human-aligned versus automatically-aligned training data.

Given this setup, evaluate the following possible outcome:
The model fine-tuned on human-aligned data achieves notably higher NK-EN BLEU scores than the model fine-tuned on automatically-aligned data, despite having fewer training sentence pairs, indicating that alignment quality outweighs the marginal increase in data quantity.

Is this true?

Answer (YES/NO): NO